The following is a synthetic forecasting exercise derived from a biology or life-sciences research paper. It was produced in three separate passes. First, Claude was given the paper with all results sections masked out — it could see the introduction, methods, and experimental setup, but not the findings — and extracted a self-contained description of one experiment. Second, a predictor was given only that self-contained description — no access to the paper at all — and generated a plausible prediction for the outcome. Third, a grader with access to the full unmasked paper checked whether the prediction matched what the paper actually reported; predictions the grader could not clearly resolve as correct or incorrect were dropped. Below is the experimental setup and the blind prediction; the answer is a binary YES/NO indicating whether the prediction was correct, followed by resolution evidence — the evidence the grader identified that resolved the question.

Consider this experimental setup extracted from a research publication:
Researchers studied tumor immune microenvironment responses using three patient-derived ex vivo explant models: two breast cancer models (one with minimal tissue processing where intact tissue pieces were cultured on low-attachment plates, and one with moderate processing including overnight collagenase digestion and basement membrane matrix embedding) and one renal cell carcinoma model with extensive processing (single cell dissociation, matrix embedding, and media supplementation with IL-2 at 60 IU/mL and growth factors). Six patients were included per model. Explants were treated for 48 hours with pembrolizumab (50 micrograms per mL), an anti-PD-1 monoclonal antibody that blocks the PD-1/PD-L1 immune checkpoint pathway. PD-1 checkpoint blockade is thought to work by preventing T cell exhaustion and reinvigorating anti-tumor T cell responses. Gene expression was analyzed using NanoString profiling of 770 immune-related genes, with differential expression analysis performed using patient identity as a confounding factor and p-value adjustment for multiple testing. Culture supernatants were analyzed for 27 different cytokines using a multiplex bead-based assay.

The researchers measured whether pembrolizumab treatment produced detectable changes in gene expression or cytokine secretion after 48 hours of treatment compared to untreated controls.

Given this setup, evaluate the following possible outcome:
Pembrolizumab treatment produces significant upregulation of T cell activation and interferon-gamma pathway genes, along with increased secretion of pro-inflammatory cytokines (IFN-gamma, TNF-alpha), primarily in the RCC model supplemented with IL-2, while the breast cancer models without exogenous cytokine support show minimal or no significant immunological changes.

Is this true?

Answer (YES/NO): NO